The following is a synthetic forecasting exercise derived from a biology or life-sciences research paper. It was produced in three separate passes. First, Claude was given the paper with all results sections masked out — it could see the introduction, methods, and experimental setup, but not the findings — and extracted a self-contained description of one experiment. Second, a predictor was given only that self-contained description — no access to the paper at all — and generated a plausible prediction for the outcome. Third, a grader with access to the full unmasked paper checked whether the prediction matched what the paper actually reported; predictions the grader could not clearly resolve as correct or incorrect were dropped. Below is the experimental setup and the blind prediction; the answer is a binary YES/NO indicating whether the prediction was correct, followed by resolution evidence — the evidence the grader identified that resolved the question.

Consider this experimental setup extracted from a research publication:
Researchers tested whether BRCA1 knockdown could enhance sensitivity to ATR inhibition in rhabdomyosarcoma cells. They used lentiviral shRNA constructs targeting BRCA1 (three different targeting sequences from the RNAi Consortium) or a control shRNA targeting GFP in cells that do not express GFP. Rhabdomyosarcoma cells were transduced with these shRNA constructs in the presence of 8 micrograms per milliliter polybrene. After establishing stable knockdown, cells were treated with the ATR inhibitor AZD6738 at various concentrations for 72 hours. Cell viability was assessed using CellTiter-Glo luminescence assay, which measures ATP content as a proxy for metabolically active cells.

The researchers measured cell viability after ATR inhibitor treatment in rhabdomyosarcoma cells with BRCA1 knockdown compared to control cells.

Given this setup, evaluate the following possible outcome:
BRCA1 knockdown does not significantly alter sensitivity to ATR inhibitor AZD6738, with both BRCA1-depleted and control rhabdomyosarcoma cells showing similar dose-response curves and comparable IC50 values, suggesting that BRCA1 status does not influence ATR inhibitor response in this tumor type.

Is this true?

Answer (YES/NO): NO